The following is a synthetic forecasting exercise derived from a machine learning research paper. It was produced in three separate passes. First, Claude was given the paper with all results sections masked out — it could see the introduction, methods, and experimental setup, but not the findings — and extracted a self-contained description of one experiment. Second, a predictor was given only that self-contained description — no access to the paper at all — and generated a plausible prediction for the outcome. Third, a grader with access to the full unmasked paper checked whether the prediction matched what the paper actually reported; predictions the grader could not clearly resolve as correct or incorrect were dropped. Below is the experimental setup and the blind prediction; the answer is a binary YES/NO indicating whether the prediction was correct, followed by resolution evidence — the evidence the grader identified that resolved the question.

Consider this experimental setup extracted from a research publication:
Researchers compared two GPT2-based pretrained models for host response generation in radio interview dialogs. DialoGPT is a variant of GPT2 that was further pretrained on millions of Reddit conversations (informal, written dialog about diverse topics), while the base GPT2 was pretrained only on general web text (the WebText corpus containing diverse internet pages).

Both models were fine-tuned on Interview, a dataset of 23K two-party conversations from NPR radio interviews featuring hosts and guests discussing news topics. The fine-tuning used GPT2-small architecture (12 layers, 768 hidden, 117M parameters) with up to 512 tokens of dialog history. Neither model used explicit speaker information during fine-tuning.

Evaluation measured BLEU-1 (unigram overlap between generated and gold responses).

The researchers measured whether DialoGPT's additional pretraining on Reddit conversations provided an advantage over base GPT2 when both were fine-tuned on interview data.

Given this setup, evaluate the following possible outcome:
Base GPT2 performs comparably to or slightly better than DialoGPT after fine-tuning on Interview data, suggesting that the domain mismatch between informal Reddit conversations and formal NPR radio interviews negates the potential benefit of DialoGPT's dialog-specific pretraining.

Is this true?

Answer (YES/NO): NO